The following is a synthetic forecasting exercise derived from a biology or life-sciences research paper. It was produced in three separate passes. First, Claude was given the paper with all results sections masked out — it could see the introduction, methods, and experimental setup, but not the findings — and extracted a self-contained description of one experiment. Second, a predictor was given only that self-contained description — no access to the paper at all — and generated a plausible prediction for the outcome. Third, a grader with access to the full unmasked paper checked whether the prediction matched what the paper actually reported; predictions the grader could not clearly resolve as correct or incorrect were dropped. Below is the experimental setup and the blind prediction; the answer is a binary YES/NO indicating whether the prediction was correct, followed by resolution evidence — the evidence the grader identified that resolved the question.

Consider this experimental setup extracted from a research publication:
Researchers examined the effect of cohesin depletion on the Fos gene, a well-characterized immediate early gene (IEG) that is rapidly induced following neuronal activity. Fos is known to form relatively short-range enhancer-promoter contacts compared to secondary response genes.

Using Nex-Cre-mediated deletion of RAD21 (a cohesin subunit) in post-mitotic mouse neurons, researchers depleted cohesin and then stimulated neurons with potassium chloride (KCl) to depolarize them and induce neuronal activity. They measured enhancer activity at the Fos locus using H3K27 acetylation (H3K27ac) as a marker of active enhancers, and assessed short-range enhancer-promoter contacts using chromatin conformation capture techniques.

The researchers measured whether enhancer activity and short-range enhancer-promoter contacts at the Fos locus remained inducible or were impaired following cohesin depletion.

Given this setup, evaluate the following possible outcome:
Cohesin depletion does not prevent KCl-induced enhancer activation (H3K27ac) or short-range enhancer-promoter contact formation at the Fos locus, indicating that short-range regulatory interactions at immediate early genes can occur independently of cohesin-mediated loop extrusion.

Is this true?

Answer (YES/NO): YES